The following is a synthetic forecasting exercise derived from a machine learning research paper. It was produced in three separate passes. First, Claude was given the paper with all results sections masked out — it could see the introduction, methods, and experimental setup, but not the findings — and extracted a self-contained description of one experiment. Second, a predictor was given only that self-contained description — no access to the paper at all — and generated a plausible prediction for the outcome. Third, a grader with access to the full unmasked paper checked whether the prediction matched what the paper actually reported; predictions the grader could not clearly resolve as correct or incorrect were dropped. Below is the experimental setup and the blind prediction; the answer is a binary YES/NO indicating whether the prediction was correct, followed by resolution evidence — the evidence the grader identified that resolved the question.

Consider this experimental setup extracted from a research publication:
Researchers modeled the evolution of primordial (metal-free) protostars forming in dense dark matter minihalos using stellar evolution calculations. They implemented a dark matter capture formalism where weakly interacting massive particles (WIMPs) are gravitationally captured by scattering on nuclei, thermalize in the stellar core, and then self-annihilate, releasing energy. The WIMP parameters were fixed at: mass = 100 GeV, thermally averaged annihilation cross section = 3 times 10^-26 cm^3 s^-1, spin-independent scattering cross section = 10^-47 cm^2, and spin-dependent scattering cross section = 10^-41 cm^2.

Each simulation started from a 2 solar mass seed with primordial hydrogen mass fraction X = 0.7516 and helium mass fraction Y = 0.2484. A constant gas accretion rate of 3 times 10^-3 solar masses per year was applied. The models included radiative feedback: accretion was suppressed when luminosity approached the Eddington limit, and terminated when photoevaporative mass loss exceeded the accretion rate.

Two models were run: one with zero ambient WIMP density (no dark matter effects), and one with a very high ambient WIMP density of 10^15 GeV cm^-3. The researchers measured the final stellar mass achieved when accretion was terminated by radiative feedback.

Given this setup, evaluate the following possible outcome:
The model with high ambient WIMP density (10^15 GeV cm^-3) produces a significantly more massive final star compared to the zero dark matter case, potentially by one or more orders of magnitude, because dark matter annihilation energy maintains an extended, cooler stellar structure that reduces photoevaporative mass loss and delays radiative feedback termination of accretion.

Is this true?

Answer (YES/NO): YES